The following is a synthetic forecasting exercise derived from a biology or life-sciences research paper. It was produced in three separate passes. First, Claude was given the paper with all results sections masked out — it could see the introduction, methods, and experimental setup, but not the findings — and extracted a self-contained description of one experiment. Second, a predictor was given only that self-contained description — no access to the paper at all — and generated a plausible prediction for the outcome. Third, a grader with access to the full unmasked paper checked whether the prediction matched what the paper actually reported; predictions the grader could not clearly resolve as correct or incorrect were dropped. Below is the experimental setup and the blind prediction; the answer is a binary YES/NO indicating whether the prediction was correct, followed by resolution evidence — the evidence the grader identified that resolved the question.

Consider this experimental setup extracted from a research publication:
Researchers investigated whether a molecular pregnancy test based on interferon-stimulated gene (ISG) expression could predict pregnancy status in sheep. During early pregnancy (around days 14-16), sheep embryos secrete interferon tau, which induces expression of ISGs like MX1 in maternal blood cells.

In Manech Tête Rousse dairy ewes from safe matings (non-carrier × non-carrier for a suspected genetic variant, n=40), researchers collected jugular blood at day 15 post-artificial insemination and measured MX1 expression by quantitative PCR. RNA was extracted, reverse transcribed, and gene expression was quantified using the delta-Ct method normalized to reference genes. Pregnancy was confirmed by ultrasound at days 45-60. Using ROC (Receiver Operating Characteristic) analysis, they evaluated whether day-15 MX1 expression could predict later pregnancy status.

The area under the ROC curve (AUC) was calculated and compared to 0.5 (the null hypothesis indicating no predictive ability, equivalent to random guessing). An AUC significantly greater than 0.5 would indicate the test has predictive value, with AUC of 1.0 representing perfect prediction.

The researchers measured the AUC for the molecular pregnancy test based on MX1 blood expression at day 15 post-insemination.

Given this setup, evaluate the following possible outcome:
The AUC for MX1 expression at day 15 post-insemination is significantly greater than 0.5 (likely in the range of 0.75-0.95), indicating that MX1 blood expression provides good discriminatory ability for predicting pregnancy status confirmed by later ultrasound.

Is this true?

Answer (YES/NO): NO